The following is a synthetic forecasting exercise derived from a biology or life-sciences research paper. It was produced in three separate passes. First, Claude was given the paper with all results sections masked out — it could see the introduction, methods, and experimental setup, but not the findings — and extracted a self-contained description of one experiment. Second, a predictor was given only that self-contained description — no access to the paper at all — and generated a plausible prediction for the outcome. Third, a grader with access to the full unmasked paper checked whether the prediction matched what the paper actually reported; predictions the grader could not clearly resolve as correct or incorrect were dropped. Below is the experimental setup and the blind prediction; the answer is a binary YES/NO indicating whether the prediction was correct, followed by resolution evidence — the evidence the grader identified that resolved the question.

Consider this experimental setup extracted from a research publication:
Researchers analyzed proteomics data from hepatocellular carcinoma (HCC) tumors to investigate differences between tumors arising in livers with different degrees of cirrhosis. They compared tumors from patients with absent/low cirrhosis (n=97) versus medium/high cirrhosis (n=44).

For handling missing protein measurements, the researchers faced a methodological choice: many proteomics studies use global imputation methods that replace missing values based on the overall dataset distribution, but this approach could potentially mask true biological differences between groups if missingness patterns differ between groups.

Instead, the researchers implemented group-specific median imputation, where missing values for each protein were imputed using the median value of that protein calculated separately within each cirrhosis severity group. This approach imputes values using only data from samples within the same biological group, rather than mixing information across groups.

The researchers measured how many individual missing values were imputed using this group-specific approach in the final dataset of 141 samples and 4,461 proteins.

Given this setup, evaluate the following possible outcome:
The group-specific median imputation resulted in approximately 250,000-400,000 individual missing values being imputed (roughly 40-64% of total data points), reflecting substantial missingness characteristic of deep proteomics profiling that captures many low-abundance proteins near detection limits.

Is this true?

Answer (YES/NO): NO